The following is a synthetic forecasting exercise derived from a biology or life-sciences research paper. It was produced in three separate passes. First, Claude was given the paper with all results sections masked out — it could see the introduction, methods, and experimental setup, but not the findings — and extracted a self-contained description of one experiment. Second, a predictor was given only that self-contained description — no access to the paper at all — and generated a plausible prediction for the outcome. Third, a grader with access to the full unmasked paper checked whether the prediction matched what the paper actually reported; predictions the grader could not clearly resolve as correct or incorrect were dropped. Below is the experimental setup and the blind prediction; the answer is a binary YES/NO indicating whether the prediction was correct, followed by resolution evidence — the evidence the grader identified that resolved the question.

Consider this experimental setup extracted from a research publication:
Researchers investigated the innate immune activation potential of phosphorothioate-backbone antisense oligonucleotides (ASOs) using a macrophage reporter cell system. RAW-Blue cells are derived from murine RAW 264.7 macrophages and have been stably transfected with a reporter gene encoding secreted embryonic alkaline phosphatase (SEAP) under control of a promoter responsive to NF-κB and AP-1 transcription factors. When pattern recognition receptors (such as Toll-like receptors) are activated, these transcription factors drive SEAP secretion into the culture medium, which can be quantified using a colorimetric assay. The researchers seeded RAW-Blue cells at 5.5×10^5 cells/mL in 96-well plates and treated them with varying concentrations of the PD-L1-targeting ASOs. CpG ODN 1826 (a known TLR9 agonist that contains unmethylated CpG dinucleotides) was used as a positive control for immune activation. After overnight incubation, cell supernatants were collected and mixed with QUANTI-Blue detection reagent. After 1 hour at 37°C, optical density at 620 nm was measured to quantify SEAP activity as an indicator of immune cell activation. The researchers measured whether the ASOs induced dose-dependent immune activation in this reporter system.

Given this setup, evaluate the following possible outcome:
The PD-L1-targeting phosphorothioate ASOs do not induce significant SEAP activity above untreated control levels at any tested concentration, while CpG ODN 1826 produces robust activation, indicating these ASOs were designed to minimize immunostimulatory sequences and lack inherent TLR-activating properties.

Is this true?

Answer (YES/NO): NO